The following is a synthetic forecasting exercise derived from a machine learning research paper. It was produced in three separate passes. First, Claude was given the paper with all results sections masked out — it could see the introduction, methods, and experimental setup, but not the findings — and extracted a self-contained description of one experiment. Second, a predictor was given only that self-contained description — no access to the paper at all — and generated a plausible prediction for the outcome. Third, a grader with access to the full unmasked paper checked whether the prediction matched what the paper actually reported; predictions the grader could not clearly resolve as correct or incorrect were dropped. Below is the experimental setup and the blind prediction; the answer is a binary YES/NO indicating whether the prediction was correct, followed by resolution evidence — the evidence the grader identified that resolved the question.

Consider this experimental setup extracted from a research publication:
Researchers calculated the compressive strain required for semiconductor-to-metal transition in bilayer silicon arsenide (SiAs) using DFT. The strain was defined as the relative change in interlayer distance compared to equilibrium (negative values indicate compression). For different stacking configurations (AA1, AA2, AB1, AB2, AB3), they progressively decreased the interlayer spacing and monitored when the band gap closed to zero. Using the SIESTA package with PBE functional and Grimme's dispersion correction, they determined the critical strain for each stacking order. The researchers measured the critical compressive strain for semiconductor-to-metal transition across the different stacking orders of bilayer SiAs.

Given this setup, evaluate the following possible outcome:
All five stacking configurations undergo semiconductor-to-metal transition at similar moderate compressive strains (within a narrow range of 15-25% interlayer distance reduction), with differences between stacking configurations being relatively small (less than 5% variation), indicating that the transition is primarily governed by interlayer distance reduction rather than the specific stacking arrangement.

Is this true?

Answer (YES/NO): NO